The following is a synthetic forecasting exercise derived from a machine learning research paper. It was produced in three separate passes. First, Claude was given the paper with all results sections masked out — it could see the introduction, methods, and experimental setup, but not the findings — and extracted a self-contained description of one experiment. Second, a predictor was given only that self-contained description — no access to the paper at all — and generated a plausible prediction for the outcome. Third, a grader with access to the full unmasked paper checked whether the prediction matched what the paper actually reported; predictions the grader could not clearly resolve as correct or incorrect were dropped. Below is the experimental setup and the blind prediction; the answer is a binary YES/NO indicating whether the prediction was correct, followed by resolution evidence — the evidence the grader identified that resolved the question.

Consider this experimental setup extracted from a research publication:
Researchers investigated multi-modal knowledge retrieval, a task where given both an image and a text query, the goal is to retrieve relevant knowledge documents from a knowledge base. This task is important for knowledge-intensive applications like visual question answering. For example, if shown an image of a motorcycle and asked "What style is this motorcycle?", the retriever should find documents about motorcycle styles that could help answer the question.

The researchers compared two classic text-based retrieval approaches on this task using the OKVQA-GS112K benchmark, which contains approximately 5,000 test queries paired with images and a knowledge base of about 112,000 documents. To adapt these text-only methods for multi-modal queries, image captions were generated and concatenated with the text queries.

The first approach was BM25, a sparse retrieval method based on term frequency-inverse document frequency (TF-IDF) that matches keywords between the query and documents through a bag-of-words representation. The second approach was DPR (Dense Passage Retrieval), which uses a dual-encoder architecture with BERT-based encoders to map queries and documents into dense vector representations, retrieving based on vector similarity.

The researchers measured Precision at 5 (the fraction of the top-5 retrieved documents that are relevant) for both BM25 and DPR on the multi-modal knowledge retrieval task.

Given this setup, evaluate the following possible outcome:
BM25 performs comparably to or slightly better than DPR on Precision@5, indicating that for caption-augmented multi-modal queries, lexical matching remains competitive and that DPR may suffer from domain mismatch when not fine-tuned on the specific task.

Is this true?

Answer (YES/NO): YES